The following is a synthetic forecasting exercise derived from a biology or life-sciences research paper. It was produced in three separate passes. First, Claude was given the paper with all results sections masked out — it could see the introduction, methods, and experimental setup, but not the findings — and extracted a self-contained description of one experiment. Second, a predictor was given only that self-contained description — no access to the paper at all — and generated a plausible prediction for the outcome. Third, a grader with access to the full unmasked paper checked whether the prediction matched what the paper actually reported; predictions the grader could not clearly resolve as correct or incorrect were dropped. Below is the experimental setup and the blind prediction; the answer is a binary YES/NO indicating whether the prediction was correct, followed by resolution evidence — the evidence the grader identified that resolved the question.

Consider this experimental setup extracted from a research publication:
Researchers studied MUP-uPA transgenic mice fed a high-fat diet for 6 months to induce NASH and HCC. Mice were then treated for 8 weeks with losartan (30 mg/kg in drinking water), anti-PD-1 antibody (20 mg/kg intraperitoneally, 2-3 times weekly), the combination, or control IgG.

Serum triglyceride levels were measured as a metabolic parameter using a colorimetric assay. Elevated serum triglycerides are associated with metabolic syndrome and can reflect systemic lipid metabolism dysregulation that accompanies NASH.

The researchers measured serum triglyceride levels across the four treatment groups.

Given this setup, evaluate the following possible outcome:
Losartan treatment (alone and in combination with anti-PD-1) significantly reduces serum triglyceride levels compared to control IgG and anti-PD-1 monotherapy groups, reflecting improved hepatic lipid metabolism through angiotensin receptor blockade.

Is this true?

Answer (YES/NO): NO